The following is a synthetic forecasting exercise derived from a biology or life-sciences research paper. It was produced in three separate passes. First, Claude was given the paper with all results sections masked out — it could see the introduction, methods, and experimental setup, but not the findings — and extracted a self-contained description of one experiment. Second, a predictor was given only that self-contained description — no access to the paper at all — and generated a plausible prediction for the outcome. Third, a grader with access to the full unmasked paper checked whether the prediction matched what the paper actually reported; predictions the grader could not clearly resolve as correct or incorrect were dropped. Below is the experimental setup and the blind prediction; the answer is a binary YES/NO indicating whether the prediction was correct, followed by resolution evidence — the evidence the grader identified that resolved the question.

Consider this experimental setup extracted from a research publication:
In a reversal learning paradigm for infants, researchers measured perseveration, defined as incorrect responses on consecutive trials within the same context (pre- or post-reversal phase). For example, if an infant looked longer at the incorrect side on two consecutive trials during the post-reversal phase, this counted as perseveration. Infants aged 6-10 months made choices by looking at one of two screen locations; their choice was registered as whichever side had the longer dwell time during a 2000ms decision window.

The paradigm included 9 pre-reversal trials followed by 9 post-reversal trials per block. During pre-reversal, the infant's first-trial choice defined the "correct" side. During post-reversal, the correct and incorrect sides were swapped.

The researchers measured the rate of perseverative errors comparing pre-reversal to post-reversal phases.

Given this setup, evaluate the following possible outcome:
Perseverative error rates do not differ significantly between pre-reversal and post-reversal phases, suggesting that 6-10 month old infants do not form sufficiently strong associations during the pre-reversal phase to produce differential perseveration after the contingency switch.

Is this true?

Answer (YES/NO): NO